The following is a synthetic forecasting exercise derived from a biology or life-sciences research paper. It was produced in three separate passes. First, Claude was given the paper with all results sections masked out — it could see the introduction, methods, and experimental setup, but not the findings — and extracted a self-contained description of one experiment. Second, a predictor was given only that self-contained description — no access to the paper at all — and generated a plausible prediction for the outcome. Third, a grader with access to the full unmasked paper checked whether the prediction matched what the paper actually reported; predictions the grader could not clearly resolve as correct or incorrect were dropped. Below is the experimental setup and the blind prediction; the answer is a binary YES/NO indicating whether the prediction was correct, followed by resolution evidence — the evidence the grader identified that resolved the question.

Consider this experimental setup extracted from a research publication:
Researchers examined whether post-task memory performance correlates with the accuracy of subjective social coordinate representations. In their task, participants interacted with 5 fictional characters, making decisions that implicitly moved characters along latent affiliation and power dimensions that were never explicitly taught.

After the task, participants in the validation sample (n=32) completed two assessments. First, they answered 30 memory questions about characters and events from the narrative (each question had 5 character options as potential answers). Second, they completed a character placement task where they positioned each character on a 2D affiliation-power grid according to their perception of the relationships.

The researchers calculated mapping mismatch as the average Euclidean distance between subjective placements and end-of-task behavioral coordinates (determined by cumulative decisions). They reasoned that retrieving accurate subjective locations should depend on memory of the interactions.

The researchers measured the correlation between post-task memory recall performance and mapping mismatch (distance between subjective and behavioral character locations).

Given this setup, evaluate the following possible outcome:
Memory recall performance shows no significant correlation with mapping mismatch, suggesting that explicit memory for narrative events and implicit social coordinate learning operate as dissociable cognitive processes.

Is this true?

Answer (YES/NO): NO